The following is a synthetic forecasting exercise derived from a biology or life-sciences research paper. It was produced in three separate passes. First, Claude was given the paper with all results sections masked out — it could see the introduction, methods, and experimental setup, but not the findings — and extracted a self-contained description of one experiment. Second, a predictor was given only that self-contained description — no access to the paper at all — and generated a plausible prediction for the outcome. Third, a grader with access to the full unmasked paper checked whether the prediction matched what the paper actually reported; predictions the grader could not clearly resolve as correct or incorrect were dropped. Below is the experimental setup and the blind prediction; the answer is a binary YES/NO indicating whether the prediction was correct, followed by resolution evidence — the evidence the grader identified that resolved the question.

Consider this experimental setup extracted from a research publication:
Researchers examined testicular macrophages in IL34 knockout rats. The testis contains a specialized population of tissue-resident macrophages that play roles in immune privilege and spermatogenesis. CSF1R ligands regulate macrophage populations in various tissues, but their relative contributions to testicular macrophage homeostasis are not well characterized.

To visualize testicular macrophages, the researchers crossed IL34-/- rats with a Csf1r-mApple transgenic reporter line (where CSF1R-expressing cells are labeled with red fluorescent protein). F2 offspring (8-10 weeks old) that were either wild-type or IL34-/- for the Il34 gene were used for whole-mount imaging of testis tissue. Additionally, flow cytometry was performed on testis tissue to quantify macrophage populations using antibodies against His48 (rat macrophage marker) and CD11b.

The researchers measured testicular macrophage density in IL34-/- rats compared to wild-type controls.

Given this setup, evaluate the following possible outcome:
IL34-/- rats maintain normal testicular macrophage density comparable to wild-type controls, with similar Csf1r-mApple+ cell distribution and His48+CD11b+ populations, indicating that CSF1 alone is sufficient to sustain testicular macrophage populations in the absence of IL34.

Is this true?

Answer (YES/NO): NO